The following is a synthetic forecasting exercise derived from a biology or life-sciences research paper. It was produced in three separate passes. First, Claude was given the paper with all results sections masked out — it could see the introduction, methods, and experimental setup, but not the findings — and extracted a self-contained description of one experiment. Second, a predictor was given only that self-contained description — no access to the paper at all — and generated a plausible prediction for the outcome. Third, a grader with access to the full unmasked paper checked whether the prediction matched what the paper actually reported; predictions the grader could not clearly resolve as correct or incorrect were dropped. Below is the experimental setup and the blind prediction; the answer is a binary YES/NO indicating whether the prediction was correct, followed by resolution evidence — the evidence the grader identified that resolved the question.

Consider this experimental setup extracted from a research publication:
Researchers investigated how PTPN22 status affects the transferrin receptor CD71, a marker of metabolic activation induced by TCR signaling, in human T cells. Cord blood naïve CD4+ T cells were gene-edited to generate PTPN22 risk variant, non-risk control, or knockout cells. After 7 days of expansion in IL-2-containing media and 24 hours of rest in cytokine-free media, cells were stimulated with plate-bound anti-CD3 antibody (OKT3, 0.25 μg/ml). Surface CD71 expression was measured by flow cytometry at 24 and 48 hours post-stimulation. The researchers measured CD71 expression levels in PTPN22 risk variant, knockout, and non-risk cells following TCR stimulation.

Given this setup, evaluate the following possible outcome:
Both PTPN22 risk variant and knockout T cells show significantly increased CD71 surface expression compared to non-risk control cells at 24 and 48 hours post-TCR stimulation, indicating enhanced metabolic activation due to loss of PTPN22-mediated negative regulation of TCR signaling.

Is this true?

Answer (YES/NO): NO